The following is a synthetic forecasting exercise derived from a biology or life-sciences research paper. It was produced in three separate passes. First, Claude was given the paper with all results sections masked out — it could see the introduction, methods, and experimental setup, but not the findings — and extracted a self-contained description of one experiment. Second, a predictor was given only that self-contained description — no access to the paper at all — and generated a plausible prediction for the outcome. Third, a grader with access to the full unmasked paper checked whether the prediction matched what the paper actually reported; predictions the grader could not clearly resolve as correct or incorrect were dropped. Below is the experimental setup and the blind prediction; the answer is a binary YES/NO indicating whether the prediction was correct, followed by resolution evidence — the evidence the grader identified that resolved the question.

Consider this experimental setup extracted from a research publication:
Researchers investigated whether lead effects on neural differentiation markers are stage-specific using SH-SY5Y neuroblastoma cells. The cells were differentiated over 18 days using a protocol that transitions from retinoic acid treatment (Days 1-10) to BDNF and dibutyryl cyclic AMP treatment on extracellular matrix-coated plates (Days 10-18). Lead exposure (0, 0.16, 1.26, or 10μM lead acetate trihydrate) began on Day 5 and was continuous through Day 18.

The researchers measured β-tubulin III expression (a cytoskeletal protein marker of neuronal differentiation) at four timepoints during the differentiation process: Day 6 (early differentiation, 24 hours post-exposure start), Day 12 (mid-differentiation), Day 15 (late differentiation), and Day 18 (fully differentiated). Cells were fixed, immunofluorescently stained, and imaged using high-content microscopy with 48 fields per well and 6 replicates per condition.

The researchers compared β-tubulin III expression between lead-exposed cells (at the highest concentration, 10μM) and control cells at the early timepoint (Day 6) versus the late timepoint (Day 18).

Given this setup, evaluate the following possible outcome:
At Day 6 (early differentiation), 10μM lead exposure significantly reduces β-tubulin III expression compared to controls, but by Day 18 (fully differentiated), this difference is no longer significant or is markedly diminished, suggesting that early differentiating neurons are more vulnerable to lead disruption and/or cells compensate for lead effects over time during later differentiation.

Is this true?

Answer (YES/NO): NO